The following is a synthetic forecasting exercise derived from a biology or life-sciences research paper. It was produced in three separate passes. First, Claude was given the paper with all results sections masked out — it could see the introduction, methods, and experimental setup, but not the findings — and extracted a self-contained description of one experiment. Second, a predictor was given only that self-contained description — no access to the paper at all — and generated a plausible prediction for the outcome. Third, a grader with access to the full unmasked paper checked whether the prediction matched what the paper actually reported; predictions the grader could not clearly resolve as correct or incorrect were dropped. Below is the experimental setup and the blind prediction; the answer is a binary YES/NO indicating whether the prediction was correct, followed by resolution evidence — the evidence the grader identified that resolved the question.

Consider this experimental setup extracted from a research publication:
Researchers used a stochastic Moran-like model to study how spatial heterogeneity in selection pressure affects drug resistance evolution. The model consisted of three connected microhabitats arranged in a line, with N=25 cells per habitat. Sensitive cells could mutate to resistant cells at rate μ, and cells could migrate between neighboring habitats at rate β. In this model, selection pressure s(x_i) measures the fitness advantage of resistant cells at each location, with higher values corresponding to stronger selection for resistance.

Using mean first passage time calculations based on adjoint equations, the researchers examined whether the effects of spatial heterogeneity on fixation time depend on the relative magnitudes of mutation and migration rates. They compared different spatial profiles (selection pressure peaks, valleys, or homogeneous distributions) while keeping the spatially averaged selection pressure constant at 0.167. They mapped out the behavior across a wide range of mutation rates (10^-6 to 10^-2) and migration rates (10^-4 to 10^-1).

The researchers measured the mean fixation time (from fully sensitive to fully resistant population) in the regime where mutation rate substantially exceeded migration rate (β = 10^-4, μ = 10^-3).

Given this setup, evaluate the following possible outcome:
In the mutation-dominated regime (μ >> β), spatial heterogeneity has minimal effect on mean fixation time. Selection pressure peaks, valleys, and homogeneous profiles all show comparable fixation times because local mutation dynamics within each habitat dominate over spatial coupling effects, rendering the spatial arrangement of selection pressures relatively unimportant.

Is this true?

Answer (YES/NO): NO